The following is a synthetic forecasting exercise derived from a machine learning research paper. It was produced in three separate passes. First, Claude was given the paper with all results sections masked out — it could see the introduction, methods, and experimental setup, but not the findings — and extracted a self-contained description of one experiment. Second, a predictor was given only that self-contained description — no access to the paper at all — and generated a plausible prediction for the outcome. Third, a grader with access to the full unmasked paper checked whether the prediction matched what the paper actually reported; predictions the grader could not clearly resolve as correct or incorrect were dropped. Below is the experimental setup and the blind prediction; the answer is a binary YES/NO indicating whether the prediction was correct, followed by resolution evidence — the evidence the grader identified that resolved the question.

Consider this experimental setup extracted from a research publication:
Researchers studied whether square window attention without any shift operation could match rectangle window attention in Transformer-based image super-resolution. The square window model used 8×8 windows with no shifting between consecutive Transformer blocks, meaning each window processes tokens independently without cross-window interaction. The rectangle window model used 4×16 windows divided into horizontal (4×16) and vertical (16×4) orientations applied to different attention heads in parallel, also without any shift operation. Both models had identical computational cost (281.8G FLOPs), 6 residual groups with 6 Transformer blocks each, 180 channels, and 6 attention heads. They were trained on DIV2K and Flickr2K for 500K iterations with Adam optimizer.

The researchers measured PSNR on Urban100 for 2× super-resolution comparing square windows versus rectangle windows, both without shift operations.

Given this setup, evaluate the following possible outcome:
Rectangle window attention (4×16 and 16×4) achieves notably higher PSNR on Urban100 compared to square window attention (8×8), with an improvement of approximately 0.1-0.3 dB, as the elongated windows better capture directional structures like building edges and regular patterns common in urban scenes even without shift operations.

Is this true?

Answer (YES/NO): YES